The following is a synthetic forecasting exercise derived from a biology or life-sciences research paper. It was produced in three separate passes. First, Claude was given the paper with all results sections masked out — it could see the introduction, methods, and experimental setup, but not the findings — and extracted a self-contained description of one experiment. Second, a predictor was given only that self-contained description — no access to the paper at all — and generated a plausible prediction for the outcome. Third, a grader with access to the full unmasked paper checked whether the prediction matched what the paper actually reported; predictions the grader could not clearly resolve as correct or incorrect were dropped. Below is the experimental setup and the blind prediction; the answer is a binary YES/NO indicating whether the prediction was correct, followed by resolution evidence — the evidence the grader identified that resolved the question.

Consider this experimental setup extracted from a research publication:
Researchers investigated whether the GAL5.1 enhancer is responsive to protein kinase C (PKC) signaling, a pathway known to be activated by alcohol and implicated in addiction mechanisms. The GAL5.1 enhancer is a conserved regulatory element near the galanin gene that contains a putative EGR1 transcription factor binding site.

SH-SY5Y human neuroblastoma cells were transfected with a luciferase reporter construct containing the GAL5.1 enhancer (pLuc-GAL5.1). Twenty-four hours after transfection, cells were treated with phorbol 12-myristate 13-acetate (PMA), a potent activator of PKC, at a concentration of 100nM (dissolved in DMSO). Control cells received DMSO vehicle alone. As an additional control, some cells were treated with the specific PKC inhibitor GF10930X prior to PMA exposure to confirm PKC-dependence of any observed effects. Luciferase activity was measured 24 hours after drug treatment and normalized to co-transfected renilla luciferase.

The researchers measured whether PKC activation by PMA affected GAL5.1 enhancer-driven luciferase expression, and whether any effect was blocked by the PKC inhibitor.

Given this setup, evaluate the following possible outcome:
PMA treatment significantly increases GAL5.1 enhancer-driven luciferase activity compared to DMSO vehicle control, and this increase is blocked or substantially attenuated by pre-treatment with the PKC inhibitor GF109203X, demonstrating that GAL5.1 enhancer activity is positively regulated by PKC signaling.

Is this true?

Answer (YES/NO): YES